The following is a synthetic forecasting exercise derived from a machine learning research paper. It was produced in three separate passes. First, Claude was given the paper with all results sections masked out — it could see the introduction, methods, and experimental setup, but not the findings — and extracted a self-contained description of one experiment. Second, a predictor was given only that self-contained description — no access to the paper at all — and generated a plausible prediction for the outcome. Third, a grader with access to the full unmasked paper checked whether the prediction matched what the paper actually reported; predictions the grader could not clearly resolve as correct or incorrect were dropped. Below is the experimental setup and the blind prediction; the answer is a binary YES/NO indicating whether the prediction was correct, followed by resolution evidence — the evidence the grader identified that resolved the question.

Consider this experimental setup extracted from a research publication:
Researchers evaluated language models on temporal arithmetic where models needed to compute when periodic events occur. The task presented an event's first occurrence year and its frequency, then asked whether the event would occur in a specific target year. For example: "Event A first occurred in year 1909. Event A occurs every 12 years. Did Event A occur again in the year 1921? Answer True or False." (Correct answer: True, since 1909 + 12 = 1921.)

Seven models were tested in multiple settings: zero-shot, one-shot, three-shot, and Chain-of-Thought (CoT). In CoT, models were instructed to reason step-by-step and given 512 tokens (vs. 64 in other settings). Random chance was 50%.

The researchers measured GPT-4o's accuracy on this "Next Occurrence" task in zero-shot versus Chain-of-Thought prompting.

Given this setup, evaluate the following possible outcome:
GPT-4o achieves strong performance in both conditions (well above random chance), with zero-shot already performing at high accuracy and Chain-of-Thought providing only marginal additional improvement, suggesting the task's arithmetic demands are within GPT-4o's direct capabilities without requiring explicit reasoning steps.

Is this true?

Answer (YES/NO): NO